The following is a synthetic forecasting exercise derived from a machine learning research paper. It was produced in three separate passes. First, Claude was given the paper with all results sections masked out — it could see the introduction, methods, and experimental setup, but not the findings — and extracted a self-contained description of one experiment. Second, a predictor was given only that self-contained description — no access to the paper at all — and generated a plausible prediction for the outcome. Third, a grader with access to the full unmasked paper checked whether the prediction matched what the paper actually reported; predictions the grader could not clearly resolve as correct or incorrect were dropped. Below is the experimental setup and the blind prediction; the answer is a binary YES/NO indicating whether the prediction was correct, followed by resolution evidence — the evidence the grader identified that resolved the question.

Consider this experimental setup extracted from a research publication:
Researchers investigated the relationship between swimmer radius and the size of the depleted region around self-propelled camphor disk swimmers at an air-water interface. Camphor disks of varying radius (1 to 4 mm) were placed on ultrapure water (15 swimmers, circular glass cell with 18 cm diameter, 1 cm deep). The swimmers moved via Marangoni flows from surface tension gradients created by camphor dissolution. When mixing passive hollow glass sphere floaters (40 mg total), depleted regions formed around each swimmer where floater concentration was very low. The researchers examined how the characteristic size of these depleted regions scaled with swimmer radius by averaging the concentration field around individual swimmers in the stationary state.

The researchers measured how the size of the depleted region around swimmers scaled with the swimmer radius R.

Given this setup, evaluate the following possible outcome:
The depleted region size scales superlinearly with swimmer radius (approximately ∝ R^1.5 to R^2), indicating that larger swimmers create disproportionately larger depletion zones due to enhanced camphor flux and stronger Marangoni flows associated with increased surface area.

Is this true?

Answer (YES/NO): NO